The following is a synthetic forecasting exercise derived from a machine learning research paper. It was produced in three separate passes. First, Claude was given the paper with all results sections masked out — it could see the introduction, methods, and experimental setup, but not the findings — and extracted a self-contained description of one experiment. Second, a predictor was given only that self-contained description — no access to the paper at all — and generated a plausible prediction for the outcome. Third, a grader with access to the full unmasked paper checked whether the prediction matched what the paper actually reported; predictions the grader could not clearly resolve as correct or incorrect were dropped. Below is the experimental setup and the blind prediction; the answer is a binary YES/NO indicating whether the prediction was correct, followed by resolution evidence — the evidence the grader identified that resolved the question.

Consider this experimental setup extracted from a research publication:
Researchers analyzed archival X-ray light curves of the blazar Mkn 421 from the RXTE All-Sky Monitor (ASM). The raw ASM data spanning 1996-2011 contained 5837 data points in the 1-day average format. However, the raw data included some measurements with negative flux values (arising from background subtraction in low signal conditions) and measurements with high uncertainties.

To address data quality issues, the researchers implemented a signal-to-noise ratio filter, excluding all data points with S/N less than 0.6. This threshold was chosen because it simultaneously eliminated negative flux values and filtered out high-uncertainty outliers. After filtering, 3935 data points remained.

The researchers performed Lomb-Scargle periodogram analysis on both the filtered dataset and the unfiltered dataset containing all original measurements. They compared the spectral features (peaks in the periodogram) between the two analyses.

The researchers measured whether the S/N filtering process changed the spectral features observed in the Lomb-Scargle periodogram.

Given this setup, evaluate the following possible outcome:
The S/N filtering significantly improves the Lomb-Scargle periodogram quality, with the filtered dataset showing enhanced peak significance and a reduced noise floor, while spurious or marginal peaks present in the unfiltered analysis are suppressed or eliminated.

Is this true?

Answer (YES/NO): NO